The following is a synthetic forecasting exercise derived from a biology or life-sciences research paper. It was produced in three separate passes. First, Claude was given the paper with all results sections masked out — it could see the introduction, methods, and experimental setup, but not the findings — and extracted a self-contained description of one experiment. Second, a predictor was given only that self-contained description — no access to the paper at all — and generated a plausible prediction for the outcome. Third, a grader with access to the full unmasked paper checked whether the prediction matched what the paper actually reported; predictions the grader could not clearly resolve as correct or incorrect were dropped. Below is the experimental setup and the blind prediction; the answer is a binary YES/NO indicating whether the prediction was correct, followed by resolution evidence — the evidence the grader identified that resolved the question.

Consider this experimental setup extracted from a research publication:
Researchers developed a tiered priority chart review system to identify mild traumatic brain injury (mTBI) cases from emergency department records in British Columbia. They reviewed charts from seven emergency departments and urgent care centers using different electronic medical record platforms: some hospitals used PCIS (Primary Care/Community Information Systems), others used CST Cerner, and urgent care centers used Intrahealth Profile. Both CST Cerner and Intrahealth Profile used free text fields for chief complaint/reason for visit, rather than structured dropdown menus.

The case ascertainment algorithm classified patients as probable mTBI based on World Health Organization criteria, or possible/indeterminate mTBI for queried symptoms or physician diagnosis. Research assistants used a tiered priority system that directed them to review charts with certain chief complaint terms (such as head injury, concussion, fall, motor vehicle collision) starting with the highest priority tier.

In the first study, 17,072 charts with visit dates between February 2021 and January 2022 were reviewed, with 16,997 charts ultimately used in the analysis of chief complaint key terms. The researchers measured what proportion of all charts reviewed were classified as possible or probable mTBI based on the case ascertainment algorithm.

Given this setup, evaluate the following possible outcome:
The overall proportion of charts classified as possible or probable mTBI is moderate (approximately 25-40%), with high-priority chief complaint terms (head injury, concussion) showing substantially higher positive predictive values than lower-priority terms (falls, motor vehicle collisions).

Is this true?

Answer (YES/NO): NO